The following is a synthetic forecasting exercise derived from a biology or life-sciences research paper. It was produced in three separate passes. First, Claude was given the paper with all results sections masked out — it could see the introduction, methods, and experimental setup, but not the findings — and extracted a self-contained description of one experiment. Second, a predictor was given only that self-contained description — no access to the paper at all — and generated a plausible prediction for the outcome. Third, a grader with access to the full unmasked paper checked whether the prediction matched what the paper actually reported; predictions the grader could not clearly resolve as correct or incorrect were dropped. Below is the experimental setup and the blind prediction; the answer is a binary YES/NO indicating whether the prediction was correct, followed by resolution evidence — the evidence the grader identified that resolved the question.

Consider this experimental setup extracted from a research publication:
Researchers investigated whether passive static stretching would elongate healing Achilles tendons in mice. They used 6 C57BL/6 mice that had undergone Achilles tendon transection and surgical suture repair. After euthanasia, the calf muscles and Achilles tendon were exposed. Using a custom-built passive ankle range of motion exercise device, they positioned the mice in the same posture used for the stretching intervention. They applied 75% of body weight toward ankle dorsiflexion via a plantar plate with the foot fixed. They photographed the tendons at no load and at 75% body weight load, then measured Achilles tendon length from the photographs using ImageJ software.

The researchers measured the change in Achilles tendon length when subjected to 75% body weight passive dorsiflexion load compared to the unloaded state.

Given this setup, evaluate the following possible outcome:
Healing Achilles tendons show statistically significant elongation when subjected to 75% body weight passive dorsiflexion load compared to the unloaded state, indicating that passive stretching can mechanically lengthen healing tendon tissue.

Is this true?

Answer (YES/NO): NO